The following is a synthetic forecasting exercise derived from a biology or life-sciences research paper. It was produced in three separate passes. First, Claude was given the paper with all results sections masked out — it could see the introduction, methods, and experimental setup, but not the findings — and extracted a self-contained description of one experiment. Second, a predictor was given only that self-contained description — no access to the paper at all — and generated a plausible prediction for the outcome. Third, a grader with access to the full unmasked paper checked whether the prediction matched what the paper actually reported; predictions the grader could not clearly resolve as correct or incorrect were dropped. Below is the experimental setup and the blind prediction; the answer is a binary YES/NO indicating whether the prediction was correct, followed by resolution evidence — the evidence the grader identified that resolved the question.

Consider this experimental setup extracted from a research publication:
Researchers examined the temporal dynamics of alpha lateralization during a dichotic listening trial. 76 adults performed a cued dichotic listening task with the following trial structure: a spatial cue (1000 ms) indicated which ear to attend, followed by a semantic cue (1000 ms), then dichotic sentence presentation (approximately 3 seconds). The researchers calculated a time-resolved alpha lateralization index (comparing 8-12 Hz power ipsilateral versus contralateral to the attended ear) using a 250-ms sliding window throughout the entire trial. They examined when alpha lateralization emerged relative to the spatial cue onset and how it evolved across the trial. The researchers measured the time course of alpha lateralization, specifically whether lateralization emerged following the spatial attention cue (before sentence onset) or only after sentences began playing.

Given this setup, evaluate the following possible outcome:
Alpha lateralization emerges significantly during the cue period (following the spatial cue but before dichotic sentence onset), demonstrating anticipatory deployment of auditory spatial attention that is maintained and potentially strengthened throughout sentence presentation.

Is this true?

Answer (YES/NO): NO